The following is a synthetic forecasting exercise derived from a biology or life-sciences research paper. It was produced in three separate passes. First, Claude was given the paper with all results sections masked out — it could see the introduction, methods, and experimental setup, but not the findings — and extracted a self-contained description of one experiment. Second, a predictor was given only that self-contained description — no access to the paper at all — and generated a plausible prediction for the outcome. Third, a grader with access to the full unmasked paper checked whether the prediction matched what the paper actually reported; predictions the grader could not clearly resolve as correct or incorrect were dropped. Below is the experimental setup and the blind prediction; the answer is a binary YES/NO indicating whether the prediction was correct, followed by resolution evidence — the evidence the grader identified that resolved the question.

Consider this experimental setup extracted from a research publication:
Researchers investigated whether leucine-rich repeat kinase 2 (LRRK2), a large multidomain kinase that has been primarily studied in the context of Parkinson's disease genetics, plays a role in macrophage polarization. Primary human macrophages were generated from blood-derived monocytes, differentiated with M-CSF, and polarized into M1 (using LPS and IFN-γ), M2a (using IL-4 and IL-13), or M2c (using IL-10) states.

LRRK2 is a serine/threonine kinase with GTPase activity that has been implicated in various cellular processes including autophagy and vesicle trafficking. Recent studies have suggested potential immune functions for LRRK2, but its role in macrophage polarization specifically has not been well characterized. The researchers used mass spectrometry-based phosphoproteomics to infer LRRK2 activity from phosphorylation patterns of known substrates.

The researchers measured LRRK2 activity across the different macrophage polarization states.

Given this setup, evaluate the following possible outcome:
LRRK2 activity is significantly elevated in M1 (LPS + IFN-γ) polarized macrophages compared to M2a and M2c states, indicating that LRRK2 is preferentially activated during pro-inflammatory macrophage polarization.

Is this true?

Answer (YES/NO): NO